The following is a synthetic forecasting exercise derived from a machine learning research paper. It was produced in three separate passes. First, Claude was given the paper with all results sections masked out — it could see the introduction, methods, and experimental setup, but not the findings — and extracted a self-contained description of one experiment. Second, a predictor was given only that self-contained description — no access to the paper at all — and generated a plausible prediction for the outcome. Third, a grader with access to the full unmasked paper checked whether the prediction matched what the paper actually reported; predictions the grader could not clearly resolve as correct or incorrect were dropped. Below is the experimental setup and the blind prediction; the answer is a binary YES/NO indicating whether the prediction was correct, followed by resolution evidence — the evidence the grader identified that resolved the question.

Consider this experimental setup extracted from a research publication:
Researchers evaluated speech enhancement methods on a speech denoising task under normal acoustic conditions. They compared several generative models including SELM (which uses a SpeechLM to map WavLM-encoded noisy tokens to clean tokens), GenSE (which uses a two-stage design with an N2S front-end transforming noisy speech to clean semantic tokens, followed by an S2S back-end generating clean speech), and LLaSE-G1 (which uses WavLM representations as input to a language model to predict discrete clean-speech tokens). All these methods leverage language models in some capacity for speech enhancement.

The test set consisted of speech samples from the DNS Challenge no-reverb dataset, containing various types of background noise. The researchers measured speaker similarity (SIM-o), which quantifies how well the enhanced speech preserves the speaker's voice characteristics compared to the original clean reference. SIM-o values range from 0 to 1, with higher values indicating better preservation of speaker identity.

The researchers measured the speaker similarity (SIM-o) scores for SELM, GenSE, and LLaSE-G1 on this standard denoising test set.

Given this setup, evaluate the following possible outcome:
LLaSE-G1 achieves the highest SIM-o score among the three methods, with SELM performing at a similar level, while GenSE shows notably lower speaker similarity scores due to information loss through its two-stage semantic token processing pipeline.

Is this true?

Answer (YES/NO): NO